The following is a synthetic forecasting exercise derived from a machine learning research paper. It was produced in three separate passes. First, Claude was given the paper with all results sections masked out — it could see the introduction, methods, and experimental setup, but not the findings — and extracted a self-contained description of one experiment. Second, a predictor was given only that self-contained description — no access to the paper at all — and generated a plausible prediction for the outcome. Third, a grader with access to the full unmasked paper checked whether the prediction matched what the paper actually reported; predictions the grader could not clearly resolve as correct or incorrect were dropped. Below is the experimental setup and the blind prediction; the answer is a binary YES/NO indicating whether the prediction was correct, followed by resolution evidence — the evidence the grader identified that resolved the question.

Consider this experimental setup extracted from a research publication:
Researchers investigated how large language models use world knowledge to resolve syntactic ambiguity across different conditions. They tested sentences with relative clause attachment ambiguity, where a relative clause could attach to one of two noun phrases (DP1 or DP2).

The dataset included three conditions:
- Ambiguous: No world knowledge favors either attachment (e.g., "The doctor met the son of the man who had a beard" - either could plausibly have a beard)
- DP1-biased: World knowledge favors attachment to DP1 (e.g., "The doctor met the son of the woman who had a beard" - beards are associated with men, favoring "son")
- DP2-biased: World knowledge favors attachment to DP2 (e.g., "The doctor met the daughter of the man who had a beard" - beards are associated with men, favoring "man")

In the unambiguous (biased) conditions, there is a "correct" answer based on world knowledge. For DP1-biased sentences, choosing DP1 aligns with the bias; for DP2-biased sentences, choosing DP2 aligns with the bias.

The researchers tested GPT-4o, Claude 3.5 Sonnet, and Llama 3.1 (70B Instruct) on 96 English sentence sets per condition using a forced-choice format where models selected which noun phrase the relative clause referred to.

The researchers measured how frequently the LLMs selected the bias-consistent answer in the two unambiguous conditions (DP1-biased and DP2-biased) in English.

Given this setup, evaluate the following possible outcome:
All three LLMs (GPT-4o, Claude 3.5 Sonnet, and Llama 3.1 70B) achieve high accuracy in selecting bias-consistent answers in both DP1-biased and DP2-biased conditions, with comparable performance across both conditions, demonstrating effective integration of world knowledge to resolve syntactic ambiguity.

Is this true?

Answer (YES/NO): NO